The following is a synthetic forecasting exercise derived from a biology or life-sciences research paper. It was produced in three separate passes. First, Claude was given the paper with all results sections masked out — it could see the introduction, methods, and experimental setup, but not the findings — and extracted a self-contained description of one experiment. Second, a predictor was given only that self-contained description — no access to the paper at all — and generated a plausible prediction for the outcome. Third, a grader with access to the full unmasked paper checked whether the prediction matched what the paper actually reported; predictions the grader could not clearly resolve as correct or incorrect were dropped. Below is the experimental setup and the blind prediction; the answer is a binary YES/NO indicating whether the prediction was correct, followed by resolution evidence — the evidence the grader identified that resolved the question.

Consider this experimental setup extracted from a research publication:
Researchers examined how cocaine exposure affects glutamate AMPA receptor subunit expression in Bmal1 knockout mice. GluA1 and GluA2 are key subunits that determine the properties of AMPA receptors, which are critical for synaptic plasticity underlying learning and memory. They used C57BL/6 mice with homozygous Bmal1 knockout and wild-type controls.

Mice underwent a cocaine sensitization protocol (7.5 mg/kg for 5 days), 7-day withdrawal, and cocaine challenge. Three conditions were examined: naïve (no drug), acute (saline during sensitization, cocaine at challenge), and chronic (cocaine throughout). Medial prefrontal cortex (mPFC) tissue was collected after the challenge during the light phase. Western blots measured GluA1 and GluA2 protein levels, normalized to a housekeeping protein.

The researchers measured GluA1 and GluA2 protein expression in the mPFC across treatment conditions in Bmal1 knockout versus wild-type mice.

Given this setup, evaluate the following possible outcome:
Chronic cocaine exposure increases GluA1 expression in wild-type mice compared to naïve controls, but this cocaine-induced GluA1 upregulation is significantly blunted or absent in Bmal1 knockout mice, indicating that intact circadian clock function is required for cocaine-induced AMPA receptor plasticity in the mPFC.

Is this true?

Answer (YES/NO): NO